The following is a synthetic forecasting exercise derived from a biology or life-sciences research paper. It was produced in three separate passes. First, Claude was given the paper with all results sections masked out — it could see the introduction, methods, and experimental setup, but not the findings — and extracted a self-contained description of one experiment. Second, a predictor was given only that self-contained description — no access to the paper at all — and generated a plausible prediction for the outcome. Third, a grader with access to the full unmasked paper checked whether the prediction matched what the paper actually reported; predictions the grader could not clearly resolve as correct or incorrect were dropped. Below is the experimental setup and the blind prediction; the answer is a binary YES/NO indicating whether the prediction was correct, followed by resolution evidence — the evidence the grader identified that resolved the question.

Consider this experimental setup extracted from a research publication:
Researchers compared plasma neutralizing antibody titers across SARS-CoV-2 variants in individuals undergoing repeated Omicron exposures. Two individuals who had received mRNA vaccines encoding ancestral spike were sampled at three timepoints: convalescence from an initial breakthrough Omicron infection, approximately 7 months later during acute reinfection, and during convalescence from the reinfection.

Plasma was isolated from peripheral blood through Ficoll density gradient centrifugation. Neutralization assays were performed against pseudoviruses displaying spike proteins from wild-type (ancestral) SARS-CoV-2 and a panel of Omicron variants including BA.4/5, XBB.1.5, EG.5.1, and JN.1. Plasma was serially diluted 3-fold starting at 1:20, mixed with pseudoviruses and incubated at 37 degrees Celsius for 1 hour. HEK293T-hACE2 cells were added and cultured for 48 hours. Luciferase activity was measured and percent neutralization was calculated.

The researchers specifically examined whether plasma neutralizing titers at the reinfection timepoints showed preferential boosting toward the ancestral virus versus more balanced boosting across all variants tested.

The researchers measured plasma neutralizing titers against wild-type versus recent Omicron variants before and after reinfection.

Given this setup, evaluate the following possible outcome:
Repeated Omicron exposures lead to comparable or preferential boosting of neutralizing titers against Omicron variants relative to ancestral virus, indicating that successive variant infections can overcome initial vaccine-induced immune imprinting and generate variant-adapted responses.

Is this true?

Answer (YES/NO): NO